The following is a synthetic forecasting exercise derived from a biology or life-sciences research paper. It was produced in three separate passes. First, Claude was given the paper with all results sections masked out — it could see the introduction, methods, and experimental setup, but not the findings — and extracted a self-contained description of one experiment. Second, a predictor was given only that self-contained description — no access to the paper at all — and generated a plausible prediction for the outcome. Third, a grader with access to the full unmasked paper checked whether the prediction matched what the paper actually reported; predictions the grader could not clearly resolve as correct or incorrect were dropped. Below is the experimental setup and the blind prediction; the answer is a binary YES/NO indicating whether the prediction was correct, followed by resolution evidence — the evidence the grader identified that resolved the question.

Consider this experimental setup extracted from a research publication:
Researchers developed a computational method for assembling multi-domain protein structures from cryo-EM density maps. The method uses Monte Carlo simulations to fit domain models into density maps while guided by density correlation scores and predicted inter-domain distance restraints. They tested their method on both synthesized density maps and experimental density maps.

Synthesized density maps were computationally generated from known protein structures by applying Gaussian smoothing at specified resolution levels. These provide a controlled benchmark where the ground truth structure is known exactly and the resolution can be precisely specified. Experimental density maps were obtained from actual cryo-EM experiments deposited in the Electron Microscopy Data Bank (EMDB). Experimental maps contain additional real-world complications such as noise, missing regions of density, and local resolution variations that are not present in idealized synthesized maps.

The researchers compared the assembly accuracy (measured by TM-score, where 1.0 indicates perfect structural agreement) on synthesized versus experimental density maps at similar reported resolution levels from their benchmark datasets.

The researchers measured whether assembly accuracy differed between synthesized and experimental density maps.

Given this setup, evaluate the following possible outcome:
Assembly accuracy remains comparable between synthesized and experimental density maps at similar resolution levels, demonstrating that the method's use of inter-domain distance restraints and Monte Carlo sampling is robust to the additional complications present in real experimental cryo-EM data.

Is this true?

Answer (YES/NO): YES